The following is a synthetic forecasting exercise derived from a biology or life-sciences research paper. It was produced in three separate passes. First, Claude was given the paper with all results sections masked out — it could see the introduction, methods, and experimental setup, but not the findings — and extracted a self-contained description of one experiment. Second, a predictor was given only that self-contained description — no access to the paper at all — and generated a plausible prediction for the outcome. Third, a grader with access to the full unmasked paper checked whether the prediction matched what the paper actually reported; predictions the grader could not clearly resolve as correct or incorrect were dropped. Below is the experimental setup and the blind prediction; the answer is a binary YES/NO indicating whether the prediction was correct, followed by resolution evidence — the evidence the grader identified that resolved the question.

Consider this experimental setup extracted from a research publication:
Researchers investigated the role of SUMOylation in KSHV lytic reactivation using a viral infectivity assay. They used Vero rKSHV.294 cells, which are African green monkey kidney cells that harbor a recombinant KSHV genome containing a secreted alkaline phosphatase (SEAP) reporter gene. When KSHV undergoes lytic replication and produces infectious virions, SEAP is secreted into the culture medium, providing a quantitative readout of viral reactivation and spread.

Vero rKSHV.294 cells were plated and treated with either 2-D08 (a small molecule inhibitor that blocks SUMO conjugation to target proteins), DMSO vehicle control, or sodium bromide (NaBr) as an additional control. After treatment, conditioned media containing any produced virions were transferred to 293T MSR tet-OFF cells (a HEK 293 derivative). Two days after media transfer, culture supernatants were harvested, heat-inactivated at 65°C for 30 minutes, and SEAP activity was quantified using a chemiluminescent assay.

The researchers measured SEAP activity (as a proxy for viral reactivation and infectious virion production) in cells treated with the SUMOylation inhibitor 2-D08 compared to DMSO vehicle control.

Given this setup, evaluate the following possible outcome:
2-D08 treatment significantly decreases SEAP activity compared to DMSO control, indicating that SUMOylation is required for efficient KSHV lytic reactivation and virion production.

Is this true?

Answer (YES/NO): NO